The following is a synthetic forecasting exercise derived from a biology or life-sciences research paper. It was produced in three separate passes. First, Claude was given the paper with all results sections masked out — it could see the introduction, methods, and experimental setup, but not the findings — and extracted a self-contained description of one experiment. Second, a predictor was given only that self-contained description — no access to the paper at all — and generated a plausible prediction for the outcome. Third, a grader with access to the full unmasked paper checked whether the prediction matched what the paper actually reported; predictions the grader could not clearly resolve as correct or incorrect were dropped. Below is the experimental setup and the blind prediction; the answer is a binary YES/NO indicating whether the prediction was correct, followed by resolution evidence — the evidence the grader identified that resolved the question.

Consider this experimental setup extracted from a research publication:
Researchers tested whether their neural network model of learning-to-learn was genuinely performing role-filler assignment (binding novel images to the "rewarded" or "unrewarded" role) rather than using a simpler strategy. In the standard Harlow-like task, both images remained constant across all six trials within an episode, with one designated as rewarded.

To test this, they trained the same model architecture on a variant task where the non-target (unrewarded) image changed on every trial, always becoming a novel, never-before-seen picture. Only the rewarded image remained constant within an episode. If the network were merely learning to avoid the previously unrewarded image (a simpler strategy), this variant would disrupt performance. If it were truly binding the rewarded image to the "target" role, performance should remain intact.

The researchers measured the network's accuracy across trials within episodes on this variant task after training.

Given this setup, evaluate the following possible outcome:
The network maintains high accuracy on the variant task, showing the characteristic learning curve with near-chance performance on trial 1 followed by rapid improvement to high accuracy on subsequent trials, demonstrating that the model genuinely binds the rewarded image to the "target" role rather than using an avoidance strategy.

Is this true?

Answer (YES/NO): YES